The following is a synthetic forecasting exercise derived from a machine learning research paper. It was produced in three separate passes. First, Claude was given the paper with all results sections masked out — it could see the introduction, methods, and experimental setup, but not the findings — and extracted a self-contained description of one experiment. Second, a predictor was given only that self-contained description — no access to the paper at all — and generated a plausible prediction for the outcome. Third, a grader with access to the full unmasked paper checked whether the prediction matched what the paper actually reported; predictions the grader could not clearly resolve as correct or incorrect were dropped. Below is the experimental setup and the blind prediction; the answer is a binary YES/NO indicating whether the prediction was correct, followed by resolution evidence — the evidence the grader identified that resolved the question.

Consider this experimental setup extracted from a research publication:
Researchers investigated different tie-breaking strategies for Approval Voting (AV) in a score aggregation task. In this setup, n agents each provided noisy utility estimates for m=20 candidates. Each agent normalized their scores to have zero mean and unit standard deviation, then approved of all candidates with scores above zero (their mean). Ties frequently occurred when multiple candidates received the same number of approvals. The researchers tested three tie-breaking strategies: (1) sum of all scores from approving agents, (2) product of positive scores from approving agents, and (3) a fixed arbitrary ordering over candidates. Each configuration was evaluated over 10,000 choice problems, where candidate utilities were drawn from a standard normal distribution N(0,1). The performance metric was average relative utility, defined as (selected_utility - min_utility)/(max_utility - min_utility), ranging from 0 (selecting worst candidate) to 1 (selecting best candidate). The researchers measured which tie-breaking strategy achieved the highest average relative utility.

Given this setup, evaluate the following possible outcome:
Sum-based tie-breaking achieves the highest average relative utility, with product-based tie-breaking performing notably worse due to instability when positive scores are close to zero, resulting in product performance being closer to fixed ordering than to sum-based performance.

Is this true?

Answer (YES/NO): NO